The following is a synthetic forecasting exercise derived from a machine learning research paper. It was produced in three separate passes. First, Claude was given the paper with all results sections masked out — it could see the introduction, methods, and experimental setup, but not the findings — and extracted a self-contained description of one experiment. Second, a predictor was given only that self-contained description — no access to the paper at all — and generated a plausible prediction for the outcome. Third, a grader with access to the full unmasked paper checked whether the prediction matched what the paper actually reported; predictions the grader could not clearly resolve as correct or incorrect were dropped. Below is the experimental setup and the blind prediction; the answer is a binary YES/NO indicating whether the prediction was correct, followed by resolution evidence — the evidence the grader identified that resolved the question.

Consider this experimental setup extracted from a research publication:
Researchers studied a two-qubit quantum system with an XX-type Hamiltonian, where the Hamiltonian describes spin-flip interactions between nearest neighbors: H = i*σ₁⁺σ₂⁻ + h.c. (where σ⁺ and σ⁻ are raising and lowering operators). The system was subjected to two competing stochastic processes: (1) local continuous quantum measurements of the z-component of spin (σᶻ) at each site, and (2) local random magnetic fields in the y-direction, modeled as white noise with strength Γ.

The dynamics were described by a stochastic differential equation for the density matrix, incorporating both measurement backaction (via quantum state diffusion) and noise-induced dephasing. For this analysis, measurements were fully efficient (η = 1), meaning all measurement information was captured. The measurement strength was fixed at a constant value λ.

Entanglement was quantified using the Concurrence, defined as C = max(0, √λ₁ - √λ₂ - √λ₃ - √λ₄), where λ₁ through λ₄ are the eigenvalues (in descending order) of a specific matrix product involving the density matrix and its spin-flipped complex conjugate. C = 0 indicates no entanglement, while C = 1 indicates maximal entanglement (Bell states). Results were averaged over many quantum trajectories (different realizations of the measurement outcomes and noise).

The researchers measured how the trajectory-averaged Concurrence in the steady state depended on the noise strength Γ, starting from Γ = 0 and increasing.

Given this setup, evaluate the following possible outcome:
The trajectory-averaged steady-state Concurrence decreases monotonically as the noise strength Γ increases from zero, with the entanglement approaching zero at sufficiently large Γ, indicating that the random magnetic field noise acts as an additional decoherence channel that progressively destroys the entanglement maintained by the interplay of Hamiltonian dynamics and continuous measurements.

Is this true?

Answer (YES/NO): NO